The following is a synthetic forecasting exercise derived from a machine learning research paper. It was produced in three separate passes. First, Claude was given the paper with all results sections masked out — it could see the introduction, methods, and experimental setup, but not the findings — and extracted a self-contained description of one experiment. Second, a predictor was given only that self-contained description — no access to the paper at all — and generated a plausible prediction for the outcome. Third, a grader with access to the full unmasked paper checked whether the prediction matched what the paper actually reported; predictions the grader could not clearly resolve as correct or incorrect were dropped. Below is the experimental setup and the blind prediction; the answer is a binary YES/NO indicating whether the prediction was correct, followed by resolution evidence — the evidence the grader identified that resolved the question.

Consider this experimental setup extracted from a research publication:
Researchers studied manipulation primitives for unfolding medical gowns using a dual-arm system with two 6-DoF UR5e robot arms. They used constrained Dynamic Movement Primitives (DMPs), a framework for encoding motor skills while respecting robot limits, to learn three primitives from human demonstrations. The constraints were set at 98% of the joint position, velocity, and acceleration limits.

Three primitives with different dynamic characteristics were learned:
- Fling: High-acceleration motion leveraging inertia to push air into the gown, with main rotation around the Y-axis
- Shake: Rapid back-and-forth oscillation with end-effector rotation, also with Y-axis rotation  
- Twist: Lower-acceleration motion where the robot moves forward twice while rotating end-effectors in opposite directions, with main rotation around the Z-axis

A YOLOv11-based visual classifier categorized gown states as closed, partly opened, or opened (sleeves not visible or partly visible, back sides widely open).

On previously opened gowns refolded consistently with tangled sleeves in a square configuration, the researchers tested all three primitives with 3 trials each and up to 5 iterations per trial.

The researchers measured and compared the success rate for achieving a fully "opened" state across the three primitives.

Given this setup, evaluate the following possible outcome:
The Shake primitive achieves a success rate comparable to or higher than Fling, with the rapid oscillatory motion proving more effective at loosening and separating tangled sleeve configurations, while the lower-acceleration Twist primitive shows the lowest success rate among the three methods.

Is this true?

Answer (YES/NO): NO